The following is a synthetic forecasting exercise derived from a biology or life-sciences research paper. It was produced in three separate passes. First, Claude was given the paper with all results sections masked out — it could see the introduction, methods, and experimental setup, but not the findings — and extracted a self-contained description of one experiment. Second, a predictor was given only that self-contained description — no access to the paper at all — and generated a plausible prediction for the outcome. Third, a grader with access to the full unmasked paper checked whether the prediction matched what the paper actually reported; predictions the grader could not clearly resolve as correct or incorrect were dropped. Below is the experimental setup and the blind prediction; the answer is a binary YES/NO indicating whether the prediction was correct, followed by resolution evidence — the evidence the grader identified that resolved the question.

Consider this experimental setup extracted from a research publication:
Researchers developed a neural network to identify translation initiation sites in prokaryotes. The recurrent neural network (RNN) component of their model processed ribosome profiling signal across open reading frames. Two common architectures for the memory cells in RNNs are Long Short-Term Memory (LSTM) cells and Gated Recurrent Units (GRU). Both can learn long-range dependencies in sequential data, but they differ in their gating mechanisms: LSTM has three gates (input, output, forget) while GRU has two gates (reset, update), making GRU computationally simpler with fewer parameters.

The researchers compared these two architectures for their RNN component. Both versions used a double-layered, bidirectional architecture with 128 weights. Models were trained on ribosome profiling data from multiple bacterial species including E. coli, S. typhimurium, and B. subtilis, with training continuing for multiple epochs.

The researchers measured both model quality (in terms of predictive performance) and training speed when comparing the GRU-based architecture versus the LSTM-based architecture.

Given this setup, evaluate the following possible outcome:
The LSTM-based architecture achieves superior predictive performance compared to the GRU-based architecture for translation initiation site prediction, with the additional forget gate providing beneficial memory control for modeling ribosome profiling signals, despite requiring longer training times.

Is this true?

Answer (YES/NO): NO